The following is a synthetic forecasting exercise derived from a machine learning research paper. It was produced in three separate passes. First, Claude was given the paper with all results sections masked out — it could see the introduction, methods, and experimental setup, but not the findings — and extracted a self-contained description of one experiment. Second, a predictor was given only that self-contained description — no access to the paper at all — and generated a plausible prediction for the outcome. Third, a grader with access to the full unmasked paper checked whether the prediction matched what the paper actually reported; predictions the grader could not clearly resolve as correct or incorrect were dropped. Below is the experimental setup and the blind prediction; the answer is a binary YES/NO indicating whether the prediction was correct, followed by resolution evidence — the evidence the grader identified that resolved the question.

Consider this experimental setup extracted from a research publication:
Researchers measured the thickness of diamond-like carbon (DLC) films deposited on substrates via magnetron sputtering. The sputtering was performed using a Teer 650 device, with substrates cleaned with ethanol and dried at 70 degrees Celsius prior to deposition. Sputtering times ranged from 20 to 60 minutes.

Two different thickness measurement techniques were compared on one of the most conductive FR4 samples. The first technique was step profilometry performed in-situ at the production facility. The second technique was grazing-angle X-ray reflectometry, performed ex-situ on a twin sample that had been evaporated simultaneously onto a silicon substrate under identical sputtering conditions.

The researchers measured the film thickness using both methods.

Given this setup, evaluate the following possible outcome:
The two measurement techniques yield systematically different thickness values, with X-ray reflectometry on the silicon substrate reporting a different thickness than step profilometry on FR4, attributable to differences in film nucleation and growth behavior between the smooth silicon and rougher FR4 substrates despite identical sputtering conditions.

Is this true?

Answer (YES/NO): NO